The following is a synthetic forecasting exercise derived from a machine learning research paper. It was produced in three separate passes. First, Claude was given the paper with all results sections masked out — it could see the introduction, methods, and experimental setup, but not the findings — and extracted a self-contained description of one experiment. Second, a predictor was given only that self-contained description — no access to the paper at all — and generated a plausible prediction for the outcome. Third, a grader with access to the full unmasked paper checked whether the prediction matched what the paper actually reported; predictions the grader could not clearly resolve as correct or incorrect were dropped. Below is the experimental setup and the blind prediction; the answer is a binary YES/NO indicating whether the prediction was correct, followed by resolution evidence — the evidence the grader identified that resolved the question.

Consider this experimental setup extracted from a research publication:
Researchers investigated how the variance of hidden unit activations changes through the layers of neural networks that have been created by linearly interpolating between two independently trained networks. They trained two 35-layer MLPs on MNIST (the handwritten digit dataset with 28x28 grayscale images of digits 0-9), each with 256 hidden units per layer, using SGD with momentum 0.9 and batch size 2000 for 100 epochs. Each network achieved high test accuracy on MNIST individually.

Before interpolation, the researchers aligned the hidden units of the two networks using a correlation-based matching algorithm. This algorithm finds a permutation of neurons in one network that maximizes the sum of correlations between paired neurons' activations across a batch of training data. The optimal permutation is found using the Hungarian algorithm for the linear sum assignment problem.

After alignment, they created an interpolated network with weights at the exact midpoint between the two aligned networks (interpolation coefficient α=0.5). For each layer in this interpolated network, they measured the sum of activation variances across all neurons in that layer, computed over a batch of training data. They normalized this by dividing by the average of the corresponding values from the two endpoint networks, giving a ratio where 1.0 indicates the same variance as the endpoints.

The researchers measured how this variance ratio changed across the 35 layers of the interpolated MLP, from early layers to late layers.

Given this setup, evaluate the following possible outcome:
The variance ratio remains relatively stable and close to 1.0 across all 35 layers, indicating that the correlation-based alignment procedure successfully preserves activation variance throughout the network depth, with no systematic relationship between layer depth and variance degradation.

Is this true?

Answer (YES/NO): NO